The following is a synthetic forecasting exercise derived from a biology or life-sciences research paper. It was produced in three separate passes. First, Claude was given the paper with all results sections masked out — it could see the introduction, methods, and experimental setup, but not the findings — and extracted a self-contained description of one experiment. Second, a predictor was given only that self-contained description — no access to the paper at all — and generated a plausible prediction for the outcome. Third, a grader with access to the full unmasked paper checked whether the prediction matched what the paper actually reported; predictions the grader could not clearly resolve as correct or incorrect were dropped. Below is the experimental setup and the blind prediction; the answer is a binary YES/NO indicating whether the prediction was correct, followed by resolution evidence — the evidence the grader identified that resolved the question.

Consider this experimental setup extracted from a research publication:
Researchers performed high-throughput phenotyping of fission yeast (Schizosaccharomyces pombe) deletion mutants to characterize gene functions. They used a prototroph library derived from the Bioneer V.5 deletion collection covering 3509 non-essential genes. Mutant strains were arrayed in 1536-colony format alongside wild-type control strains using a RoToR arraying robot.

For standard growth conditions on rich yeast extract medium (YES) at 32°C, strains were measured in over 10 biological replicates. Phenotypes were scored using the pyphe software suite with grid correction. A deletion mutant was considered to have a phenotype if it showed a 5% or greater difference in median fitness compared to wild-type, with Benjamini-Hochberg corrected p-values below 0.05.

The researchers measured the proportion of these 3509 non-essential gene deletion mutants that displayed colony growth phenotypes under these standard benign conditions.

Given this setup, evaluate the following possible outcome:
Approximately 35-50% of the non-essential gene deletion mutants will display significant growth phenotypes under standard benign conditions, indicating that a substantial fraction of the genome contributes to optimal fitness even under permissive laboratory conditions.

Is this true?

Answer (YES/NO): NO